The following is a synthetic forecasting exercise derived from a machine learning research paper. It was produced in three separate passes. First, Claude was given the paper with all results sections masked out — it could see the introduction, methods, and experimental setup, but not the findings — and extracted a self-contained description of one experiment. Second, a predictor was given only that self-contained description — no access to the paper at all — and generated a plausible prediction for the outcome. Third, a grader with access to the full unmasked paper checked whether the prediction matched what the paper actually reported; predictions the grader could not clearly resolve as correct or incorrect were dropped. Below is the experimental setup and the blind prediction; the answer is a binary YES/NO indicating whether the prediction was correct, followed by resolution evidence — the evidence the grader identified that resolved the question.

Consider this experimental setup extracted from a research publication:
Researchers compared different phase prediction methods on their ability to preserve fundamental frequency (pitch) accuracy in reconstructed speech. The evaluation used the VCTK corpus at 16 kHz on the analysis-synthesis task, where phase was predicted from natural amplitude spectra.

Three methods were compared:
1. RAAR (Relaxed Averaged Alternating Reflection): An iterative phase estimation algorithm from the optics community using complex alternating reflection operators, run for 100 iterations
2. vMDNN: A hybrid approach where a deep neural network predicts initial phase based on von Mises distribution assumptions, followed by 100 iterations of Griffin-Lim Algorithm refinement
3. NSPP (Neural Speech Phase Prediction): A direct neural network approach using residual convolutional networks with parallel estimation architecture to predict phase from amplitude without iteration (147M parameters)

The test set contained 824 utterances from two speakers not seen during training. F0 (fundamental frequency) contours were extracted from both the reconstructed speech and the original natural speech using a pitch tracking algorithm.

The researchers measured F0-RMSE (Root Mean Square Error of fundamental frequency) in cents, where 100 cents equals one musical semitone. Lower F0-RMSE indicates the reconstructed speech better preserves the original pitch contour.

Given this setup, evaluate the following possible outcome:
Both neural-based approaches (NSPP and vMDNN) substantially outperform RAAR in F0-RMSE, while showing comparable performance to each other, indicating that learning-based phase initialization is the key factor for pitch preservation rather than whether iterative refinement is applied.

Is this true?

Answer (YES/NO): NO